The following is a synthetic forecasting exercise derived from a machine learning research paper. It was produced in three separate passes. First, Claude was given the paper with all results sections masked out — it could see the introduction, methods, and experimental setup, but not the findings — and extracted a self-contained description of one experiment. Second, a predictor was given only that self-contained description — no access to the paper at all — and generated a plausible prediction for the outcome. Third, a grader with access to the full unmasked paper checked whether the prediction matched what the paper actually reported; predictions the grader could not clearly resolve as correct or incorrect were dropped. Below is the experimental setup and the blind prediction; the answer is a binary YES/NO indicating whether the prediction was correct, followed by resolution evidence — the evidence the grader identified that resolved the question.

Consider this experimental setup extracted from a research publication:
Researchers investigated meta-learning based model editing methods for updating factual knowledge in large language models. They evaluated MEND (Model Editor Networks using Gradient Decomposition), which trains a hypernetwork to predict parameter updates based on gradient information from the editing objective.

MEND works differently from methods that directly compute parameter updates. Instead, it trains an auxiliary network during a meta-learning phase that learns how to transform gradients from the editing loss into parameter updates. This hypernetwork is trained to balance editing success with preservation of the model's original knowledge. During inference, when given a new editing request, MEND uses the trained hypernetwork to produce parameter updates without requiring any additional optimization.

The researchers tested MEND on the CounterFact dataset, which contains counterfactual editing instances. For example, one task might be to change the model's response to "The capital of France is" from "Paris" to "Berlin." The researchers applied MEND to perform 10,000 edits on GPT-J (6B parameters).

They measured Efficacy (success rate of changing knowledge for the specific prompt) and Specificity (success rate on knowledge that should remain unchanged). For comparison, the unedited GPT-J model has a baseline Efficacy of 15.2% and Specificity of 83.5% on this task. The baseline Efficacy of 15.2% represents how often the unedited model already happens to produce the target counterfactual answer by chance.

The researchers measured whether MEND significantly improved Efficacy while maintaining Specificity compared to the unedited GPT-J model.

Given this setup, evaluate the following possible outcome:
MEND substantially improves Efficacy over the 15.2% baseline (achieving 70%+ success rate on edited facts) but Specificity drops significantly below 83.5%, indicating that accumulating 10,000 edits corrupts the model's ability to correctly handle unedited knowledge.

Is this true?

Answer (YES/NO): NO